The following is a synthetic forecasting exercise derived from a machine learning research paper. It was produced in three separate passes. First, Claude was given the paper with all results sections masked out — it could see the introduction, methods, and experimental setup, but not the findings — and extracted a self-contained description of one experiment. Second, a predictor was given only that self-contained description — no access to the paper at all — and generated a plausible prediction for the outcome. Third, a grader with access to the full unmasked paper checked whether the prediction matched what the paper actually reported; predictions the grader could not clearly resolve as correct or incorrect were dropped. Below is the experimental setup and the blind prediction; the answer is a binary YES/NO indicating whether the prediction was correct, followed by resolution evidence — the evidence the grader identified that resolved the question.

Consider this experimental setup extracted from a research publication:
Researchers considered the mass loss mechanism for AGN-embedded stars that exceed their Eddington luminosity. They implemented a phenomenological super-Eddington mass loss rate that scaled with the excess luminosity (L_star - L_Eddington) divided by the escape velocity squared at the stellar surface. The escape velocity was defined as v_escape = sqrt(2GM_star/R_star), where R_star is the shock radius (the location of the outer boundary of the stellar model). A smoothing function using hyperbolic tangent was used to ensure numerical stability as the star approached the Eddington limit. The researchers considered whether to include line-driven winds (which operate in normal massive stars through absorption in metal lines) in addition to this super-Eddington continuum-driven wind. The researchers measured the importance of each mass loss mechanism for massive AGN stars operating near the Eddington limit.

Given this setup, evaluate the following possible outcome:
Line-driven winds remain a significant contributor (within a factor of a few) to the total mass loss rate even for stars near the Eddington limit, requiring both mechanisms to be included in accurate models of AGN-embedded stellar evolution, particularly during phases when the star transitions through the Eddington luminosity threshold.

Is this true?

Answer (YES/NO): NO